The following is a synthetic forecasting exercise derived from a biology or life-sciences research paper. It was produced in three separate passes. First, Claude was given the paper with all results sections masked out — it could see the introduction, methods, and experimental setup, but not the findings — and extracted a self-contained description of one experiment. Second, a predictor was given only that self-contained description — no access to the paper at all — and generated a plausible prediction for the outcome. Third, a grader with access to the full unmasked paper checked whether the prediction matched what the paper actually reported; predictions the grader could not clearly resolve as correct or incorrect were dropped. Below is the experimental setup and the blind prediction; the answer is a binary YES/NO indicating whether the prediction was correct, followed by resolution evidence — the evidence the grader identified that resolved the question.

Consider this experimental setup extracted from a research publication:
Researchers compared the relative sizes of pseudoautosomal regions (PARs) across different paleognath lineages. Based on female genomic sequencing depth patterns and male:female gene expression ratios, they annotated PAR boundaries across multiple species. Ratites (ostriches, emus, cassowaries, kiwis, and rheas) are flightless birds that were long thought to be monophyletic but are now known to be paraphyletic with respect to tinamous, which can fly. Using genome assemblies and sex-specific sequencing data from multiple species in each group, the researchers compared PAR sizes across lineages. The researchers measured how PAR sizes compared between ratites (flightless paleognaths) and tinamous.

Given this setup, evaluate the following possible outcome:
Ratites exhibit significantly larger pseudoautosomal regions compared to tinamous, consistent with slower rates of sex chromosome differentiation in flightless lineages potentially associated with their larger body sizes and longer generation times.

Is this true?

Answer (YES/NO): NO